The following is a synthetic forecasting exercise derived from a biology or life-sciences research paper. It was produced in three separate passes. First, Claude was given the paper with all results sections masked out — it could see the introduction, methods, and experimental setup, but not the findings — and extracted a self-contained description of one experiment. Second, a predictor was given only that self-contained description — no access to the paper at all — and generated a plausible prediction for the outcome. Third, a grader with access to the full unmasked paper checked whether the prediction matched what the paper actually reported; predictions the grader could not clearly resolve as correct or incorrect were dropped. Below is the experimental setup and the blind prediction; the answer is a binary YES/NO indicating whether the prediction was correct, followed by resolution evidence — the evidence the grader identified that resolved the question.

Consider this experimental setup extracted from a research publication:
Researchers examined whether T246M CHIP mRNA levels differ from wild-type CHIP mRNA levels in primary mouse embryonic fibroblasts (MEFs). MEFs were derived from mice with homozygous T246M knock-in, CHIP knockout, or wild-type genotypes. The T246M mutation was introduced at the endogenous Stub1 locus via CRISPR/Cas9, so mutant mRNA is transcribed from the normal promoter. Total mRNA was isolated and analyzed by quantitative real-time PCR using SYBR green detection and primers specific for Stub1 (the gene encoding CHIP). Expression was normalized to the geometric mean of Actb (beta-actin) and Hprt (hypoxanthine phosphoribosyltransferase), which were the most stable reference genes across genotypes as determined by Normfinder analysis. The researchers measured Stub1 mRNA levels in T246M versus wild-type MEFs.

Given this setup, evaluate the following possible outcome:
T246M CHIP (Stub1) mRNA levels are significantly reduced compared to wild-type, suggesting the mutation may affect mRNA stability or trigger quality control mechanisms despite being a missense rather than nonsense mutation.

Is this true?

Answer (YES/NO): NO